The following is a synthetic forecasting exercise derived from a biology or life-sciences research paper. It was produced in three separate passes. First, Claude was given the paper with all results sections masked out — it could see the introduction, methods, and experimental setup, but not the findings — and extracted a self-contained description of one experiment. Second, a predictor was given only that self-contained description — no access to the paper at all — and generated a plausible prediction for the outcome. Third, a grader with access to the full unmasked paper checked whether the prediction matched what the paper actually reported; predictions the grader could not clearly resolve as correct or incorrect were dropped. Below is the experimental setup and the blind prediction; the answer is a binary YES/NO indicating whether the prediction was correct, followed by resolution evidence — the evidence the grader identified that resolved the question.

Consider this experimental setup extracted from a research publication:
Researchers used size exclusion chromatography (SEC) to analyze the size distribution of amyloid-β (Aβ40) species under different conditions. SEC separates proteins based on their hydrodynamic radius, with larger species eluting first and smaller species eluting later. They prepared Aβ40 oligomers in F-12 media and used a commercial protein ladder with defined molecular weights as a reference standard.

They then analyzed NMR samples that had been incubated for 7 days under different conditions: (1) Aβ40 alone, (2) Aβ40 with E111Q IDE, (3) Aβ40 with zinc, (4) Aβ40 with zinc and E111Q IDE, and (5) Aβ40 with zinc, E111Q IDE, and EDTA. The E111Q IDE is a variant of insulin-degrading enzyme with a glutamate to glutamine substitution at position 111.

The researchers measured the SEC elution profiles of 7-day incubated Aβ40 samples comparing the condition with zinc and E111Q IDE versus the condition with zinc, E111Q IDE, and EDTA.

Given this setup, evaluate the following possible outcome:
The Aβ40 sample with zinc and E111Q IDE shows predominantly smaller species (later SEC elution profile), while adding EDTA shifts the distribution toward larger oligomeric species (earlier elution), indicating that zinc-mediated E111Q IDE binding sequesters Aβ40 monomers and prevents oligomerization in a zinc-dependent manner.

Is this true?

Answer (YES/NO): NO